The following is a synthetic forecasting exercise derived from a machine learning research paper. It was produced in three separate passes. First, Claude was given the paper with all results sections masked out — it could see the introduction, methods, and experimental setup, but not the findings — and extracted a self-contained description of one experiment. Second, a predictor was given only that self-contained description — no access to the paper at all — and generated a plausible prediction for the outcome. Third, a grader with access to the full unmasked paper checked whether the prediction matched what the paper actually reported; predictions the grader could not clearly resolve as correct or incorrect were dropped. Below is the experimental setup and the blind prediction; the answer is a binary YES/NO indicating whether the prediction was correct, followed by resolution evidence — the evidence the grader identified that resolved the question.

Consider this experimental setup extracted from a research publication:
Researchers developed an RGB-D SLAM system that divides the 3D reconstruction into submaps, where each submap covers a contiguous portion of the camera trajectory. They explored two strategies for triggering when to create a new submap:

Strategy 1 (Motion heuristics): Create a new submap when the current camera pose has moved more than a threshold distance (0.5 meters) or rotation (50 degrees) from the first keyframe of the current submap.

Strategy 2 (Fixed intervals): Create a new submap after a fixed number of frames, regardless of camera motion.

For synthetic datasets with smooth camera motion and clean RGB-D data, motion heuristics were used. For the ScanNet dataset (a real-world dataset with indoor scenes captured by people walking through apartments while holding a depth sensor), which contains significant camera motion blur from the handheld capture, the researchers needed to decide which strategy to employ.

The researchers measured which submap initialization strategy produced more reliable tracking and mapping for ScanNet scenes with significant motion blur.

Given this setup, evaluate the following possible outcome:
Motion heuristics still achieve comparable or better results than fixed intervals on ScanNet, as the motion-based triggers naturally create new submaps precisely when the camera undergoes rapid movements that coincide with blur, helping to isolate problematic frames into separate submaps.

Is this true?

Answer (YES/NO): NO